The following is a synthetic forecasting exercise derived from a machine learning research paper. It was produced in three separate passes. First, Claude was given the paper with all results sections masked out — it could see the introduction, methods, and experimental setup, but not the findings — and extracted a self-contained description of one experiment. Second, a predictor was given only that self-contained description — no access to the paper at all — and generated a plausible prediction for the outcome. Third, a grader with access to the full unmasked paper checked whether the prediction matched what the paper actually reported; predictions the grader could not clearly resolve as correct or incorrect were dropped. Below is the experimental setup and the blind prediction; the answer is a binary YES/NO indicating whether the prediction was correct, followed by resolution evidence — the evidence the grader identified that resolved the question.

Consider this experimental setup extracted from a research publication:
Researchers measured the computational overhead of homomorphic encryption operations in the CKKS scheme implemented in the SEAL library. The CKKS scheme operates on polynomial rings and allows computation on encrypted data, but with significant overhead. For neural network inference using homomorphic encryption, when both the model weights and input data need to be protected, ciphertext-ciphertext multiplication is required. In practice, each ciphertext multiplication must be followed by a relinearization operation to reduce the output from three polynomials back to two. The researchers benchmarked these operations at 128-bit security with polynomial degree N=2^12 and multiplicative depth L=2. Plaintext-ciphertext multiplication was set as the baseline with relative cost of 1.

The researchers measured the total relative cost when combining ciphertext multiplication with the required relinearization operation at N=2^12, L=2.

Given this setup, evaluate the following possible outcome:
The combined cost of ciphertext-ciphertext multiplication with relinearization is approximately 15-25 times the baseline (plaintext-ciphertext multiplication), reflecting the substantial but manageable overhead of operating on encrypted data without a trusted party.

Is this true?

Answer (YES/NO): YES